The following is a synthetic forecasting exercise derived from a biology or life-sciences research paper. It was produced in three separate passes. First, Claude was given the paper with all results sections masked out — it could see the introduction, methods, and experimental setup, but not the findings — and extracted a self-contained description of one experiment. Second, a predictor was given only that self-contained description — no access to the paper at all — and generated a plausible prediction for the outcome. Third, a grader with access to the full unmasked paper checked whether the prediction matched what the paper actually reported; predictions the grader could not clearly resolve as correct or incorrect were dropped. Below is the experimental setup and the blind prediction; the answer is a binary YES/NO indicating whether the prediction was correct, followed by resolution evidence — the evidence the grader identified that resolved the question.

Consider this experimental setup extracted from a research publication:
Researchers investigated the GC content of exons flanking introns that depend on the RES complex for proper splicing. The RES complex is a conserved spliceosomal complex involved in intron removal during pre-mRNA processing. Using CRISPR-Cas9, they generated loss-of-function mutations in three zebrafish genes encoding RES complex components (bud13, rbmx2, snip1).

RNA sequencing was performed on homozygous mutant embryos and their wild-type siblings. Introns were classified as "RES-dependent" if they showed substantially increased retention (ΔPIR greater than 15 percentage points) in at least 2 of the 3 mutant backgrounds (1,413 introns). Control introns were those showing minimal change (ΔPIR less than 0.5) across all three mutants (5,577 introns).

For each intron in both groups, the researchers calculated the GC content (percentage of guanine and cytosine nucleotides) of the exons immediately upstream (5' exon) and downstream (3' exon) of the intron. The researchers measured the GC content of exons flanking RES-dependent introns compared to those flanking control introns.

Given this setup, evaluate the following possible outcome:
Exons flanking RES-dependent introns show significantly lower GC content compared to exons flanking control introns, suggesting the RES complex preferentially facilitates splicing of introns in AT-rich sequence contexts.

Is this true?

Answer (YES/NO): YES